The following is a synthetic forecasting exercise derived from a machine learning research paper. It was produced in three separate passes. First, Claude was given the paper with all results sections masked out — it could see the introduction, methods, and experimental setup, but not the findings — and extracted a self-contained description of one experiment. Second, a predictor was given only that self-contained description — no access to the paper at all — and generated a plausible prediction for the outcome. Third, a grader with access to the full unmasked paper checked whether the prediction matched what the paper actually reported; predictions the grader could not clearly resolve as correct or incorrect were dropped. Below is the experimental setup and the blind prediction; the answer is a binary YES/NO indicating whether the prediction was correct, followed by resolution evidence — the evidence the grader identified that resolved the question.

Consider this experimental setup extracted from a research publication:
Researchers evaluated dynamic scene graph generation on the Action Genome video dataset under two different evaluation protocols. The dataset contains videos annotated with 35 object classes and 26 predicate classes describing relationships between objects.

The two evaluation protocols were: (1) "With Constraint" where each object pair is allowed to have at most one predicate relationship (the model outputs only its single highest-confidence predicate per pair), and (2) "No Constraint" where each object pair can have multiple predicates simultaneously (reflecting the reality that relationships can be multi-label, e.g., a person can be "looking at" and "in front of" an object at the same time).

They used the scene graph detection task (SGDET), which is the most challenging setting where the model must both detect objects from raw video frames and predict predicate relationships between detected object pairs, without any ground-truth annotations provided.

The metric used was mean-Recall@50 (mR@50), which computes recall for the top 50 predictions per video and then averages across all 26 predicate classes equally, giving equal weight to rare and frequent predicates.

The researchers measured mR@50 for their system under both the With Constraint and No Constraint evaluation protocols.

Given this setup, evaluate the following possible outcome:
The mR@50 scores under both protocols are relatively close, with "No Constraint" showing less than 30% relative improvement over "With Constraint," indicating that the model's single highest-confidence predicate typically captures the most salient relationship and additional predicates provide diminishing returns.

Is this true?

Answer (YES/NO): NO